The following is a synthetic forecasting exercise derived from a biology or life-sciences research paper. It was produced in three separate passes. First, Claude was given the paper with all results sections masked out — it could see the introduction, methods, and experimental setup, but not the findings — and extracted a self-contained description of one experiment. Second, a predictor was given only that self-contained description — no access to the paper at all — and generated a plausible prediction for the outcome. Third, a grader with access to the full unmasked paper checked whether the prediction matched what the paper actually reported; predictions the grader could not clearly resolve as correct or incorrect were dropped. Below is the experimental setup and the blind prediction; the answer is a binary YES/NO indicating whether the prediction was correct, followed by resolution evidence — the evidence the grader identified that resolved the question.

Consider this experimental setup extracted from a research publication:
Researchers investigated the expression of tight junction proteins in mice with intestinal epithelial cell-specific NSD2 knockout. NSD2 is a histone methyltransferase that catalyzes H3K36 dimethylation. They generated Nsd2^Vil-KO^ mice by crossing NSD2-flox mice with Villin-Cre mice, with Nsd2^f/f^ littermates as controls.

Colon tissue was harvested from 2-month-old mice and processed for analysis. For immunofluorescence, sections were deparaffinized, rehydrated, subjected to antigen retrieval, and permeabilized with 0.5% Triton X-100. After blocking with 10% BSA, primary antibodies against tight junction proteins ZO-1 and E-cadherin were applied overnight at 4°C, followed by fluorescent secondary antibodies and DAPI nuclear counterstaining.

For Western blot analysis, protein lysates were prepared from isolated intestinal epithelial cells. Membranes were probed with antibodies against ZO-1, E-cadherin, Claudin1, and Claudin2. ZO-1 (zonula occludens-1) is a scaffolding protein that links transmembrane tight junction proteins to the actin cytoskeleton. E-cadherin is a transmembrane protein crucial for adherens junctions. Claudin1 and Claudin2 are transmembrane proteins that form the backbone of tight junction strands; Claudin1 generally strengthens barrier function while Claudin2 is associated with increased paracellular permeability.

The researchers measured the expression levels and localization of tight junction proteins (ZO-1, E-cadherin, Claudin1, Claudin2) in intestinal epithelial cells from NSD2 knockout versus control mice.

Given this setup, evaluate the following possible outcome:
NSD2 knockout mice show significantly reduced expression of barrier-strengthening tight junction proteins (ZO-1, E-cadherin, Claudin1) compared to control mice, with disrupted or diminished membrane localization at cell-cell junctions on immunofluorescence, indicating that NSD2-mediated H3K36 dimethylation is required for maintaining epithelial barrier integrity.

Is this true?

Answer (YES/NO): YES